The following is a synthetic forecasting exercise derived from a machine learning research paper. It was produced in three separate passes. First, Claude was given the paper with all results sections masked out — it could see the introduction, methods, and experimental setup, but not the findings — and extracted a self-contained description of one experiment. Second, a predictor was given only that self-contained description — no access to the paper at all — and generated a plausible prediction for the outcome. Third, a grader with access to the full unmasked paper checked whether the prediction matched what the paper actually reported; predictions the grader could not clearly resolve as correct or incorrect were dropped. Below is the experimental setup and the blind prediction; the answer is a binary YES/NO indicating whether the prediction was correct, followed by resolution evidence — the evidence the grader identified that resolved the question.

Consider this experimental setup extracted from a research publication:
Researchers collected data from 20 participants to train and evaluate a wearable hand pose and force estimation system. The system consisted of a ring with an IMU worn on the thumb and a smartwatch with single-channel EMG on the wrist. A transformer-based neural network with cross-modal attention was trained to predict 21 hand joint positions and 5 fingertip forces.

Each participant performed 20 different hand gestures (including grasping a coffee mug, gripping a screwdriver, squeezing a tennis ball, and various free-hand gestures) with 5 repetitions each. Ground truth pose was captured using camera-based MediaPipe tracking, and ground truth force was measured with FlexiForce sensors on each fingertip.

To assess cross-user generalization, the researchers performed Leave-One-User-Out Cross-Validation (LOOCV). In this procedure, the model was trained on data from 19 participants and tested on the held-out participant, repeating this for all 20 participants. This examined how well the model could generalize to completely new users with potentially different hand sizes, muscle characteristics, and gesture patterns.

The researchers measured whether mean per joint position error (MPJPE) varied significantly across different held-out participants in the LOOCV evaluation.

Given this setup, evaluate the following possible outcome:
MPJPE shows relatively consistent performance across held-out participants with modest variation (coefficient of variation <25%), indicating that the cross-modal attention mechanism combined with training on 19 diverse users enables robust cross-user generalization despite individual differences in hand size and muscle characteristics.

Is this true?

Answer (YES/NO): YES